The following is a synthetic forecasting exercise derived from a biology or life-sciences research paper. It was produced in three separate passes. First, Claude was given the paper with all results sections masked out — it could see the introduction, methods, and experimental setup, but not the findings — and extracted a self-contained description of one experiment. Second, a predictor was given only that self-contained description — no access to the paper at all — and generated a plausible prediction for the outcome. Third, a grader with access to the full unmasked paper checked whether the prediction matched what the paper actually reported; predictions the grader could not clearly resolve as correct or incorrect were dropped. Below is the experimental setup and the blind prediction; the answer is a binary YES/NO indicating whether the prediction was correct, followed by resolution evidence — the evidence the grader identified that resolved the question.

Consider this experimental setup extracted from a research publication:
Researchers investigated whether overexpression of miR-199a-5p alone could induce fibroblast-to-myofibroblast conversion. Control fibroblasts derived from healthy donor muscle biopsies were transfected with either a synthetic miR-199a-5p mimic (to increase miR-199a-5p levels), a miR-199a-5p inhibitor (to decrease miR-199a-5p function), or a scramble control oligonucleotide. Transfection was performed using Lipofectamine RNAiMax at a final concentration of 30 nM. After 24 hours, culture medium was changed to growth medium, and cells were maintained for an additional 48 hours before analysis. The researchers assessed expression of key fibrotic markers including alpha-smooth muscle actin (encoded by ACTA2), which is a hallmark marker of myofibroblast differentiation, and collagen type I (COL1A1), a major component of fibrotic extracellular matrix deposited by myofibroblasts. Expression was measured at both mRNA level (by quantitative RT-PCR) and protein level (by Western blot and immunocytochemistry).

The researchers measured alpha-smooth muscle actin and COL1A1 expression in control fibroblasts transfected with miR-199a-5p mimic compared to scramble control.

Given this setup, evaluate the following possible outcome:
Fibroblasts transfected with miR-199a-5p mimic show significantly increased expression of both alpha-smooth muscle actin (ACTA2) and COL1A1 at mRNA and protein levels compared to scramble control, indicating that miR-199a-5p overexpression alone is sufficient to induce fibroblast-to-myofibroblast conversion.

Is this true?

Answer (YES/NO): YES